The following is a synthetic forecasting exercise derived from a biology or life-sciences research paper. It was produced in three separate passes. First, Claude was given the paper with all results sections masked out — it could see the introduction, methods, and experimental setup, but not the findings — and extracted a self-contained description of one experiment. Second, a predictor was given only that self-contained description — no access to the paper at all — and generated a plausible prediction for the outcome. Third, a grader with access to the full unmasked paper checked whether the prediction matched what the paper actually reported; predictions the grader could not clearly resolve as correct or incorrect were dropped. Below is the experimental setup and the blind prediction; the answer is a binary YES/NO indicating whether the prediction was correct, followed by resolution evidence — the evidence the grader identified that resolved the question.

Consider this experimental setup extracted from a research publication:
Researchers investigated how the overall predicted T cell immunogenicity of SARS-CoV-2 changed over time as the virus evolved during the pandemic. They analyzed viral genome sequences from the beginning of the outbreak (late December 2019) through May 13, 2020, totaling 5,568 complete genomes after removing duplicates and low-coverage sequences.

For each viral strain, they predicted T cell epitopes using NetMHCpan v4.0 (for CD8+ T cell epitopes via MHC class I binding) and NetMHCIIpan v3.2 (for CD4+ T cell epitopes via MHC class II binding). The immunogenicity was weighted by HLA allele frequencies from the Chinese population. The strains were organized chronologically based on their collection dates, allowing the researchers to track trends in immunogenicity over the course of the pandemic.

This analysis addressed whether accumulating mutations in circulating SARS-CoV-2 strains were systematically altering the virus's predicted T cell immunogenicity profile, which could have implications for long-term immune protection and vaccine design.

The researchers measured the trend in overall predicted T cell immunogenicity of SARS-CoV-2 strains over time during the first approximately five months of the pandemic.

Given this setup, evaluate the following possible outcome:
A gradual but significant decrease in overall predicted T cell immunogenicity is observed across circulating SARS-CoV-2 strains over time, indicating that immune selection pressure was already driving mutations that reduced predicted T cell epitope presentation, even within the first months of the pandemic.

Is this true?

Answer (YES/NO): NO